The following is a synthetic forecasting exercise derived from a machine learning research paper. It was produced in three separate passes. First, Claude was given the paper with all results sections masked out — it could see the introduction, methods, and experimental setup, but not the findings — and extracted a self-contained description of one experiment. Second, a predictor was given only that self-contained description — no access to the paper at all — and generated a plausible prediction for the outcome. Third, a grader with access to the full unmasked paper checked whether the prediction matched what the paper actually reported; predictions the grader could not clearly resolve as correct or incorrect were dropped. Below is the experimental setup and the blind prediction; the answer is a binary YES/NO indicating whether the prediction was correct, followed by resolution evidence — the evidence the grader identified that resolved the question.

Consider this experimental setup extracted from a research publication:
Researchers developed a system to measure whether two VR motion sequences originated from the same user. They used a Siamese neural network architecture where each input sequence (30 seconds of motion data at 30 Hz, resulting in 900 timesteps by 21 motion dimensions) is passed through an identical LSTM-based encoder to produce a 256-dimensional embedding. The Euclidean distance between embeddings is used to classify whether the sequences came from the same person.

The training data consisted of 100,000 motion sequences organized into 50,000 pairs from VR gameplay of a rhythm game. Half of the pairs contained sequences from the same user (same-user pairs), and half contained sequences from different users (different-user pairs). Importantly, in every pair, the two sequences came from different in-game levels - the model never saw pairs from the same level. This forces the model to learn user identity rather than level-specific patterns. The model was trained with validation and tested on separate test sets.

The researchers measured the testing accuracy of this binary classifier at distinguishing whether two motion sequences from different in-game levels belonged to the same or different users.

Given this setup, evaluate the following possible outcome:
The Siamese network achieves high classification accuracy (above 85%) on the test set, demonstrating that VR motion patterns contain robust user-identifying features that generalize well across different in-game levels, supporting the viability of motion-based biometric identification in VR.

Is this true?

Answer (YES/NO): YES